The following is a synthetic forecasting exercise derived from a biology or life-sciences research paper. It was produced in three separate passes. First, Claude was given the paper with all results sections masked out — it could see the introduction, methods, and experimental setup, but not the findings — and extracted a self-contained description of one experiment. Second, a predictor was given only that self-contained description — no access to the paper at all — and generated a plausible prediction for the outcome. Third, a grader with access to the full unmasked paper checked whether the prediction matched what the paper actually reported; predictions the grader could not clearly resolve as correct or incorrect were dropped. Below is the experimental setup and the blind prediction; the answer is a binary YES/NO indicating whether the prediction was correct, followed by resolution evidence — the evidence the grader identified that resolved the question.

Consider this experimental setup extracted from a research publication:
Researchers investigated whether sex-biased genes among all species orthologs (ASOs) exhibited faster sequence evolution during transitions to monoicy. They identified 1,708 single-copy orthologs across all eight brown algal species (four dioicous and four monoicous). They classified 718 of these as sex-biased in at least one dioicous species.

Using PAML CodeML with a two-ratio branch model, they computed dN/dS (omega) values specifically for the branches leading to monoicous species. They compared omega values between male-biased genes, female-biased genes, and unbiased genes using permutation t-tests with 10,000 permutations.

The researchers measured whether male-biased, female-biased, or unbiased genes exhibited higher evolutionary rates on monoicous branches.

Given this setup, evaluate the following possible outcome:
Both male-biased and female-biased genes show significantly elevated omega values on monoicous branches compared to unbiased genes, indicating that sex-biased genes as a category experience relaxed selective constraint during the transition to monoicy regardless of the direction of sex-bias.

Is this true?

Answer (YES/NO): NO